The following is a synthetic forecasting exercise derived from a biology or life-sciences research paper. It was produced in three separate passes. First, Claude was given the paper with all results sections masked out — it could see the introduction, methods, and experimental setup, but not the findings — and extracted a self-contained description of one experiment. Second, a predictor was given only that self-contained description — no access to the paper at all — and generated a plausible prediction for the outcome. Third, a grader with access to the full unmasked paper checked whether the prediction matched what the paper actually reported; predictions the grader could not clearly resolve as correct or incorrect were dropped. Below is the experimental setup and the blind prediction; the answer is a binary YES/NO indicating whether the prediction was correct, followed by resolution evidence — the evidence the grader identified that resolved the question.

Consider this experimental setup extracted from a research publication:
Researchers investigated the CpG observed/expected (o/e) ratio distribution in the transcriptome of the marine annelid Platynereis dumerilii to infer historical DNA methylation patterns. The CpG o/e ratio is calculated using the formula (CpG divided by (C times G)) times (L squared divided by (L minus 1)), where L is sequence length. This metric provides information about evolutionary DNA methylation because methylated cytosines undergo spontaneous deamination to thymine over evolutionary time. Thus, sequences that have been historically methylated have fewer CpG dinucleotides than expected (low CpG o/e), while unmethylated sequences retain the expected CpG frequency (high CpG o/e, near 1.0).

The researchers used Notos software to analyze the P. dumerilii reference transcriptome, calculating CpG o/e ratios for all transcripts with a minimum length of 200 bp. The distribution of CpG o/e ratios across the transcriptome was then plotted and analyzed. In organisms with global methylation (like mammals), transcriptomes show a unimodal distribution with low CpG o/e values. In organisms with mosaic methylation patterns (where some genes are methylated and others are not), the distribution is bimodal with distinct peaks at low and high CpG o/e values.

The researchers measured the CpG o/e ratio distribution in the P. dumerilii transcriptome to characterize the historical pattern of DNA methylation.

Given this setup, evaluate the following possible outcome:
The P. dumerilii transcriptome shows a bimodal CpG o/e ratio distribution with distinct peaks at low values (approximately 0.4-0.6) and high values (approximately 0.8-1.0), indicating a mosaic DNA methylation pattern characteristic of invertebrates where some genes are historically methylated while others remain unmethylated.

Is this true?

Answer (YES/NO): NO